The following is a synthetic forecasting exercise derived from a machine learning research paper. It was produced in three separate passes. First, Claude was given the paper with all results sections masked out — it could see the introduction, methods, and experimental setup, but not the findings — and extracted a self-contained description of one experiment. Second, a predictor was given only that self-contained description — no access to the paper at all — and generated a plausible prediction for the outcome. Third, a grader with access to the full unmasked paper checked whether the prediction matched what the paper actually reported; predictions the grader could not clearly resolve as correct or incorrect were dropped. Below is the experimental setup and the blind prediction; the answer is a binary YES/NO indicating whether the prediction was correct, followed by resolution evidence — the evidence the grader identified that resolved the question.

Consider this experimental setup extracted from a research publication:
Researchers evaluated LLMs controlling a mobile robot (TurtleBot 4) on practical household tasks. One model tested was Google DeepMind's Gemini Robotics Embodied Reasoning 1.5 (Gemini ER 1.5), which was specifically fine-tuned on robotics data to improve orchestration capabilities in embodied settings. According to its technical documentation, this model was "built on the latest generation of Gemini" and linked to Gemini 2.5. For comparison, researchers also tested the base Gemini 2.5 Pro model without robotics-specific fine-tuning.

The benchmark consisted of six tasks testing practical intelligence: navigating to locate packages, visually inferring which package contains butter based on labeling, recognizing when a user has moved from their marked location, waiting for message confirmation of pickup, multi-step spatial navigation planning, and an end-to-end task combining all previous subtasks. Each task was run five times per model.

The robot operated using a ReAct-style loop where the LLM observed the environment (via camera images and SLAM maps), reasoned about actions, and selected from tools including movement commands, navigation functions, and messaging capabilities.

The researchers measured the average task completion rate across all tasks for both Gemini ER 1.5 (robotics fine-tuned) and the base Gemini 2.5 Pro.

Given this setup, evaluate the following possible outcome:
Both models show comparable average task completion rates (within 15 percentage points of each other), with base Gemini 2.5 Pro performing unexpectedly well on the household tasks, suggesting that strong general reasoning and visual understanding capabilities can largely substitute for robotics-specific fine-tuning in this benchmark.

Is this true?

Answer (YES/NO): YES